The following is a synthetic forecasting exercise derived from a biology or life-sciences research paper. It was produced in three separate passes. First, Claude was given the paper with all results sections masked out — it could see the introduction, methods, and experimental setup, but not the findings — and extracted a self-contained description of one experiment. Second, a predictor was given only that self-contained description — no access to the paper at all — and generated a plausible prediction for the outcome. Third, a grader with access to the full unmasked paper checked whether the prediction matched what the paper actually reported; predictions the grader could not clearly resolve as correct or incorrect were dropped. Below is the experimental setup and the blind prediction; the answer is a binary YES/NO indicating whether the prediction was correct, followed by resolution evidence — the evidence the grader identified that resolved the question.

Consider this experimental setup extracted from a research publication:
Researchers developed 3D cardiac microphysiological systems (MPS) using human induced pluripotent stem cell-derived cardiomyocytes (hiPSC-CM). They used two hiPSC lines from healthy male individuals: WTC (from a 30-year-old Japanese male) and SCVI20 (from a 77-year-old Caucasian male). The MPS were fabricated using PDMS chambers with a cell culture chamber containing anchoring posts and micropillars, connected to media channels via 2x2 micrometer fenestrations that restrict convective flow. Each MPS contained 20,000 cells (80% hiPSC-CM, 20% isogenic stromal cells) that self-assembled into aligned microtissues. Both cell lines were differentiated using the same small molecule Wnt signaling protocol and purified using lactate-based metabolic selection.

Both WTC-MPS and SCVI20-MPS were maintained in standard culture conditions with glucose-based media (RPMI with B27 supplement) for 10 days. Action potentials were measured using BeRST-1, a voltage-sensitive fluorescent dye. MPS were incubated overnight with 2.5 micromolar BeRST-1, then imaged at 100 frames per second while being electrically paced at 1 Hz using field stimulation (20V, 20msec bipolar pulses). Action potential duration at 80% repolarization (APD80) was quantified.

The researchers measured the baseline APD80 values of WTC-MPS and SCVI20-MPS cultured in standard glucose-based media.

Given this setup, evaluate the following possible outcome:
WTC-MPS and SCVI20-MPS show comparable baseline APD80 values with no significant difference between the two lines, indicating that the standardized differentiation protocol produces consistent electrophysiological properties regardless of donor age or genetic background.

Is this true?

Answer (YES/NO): NO